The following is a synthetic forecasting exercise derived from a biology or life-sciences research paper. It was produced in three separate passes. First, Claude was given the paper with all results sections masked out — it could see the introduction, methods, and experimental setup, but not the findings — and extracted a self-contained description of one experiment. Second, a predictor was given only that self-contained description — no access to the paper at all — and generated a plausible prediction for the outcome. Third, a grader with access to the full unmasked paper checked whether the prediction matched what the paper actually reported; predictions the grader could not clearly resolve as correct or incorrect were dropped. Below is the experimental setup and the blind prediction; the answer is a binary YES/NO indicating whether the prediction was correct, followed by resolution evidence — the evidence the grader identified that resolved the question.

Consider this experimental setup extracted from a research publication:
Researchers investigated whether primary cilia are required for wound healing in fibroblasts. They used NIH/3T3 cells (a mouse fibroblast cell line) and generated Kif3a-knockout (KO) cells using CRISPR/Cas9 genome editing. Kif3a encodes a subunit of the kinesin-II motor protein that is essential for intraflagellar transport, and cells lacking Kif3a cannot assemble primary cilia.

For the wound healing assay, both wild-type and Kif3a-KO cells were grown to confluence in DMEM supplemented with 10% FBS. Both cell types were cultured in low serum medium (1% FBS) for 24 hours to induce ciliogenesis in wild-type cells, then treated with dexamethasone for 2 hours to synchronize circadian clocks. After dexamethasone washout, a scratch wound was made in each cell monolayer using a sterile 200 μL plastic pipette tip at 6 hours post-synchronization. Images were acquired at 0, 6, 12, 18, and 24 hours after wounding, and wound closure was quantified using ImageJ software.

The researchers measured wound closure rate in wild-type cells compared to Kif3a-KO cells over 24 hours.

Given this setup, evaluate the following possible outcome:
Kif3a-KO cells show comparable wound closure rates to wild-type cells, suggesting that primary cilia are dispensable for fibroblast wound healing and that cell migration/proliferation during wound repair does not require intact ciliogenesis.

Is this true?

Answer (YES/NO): NO